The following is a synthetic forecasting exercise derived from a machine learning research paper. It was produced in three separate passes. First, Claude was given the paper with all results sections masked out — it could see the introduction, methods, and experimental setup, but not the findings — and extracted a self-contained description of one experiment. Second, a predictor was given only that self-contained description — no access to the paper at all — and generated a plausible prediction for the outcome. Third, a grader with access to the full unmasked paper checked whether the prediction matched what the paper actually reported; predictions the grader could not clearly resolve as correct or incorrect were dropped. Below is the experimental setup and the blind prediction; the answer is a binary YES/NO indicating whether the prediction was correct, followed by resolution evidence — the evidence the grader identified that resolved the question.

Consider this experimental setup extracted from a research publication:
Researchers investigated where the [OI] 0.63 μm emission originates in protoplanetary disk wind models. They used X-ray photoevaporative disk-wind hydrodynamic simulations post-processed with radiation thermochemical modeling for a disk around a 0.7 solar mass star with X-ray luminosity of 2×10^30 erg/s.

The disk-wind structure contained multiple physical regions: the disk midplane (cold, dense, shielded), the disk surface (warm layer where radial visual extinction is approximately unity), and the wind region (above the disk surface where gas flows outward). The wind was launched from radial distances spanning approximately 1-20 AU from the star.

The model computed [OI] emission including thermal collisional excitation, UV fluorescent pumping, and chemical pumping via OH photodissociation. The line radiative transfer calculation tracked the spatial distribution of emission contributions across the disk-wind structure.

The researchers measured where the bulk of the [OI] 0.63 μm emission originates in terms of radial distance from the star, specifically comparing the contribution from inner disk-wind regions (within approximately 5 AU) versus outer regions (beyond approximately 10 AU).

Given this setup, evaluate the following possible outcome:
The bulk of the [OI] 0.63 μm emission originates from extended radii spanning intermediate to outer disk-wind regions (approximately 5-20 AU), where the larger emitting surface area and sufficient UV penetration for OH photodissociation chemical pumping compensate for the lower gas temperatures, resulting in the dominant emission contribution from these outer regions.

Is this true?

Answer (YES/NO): NO